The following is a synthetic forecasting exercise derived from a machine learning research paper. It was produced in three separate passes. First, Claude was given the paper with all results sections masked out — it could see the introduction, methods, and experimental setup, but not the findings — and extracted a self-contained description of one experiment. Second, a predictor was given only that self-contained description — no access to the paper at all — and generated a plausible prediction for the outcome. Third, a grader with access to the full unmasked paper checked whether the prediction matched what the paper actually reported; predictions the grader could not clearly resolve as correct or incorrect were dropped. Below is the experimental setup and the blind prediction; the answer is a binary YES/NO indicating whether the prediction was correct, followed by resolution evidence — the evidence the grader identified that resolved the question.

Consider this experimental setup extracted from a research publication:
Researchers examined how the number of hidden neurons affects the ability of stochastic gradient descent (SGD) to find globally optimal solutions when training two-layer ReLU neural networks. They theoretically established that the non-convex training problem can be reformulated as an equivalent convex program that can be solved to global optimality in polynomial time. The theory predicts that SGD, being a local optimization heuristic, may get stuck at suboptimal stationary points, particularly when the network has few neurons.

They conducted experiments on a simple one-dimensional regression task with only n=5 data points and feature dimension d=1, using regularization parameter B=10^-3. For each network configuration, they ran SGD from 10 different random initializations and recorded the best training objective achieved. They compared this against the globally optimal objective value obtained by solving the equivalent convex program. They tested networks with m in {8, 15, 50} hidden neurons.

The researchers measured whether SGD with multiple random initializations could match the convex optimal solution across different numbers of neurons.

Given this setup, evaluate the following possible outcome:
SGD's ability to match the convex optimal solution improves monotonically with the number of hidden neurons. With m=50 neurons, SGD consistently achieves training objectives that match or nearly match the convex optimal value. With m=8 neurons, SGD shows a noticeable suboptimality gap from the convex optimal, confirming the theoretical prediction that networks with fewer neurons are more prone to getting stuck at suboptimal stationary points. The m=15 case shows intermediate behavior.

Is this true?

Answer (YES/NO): YES